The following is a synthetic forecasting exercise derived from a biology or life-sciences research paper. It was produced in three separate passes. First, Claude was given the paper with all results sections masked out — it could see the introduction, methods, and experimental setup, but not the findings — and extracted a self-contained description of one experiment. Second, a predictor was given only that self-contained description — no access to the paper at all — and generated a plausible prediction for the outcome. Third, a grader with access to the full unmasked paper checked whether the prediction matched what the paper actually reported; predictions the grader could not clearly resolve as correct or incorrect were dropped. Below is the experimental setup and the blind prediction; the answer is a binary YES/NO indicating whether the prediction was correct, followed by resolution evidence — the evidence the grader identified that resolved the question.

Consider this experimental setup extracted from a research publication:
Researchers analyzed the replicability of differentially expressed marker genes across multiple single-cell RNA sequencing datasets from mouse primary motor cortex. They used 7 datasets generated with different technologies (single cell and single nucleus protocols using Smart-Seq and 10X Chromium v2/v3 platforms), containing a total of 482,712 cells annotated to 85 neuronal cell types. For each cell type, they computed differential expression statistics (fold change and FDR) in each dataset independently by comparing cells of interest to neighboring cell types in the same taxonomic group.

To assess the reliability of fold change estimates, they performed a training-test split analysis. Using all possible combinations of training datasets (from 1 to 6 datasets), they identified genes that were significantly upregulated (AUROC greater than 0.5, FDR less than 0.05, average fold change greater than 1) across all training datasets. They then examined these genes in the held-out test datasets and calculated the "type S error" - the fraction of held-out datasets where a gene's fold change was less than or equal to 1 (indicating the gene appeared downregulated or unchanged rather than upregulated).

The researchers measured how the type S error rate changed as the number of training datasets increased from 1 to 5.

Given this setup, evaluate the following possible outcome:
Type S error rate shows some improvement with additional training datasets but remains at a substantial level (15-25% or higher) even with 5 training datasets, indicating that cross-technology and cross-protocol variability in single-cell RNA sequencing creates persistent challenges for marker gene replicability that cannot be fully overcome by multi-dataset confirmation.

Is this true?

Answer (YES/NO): NO